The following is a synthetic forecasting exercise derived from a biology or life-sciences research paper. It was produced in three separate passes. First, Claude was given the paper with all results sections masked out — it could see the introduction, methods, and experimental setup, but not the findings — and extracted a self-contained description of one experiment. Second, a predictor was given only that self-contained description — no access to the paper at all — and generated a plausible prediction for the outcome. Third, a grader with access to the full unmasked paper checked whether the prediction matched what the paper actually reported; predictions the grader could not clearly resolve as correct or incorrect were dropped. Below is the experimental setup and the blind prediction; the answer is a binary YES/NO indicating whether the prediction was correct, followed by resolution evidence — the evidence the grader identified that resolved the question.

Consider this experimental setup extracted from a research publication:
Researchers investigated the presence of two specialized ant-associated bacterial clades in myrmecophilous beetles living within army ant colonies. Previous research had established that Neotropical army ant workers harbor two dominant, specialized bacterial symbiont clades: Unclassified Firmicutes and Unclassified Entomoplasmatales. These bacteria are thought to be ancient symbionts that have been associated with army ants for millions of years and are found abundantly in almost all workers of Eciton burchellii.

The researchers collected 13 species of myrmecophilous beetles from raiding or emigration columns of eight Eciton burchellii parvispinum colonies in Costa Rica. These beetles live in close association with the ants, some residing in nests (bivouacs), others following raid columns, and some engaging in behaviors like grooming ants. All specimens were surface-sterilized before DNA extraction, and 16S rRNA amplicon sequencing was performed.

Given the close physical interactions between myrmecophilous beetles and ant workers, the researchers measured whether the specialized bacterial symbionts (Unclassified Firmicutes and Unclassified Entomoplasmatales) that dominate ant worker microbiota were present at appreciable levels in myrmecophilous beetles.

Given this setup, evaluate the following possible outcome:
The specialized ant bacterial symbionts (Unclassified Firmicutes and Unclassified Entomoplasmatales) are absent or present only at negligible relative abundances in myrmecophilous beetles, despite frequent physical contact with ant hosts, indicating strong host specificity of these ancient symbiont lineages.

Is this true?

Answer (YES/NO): YES